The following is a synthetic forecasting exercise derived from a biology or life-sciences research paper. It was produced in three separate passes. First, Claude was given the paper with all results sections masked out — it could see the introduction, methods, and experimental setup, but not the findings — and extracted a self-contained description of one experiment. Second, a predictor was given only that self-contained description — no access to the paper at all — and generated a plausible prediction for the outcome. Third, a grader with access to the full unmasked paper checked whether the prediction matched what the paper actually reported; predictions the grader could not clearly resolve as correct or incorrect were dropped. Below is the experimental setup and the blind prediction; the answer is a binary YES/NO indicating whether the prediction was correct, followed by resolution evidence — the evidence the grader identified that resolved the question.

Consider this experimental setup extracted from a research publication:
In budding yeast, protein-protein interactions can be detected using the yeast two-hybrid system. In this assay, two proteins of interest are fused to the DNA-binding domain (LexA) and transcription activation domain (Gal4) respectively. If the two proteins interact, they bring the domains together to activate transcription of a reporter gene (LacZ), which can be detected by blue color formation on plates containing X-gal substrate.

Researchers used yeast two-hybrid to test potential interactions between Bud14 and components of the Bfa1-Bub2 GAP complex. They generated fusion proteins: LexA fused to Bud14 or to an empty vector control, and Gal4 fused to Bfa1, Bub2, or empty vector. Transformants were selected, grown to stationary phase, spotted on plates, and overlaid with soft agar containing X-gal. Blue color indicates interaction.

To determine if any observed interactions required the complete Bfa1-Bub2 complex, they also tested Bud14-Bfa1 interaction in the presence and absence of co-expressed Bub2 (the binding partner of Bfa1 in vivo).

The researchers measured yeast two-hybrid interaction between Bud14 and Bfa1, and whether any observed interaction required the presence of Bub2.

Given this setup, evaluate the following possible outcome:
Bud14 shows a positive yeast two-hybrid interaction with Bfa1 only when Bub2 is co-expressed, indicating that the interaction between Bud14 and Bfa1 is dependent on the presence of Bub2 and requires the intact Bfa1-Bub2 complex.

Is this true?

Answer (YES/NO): YES